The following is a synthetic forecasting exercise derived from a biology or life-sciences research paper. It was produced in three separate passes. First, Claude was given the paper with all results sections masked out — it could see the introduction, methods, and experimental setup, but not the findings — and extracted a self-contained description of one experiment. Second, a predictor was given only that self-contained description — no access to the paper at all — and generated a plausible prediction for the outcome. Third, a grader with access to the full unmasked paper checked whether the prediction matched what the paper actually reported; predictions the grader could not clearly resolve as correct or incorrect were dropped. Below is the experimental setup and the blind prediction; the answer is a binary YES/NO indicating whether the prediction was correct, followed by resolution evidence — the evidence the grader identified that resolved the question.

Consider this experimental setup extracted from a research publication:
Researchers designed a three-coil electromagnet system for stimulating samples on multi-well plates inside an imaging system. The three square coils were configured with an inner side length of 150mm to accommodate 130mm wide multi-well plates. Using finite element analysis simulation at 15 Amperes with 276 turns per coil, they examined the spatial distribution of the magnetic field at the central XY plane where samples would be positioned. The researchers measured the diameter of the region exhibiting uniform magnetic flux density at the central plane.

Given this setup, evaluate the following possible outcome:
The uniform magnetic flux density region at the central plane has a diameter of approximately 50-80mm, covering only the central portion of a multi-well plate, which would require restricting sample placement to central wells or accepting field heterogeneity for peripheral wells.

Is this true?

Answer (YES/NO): YES